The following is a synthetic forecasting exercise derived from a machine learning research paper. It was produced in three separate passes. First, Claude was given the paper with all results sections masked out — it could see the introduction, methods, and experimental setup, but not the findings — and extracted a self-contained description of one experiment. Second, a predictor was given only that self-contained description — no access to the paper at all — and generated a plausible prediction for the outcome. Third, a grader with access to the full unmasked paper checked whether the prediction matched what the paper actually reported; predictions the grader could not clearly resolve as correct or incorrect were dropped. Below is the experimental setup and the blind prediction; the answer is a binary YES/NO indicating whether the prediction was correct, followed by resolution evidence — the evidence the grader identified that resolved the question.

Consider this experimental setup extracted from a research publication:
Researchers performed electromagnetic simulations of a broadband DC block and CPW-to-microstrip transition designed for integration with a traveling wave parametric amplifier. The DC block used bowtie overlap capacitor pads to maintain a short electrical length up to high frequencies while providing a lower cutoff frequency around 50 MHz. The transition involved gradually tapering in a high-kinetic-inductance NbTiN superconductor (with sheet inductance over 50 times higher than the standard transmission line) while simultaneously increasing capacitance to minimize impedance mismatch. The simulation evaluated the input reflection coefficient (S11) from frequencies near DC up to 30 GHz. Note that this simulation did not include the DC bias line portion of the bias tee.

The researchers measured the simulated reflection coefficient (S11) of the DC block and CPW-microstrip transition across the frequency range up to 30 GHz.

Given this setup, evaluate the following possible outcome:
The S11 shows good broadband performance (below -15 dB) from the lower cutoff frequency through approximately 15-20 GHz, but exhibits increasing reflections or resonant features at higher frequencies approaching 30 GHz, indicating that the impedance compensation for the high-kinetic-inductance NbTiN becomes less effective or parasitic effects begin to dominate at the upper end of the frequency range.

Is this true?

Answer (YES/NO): NO